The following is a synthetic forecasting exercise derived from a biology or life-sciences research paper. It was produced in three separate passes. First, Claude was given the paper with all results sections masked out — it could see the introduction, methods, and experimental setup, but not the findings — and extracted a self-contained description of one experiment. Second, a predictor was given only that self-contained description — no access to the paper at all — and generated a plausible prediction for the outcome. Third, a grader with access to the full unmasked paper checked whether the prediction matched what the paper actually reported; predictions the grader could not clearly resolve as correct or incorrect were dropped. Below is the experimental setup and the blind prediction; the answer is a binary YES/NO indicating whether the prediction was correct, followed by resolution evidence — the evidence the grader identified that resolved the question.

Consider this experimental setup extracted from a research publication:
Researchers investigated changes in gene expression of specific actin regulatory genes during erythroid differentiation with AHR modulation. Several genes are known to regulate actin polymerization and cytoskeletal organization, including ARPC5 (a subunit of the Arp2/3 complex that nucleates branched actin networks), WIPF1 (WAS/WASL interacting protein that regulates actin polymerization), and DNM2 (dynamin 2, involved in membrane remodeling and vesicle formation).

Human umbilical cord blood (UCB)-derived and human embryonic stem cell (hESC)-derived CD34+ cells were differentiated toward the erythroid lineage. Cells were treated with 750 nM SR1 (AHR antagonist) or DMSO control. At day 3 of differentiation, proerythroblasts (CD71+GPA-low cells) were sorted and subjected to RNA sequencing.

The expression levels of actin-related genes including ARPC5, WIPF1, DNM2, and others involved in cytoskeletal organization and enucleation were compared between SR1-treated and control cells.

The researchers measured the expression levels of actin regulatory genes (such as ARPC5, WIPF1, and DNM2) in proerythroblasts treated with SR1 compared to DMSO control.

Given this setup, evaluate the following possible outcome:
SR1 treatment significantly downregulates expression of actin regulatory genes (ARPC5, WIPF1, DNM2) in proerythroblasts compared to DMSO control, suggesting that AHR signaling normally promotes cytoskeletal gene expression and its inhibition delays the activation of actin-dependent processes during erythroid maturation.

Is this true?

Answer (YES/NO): NO